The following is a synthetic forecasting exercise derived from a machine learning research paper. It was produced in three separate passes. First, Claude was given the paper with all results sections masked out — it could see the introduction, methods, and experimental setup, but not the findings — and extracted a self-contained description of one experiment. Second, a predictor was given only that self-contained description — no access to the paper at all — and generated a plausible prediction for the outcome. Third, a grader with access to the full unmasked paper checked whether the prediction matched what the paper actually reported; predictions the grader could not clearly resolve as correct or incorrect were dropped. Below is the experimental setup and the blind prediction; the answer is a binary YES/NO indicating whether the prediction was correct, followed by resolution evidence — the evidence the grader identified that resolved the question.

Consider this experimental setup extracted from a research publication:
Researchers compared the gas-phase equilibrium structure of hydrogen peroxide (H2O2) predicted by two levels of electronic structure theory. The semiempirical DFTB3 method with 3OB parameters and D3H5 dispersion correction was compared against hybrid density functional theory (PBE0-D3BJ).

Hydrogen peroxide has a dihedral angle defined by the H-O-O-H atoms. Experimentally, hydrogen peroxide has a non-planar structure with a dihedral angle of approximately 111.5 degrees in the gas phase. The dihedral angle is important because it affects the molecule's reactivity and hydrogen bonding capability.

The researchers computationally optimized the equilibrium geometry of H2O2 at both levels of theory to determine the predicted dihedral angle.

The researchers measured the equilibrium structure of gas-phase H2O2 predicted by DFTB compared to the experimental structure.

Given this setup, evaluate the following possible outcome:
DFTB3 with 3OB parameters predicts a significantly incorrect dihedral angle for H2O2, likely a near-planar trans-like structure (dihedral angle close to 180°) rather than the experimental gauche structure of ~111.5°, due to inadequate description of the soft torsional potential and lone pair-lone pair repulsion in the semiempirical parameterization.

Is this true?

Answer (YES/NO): YES